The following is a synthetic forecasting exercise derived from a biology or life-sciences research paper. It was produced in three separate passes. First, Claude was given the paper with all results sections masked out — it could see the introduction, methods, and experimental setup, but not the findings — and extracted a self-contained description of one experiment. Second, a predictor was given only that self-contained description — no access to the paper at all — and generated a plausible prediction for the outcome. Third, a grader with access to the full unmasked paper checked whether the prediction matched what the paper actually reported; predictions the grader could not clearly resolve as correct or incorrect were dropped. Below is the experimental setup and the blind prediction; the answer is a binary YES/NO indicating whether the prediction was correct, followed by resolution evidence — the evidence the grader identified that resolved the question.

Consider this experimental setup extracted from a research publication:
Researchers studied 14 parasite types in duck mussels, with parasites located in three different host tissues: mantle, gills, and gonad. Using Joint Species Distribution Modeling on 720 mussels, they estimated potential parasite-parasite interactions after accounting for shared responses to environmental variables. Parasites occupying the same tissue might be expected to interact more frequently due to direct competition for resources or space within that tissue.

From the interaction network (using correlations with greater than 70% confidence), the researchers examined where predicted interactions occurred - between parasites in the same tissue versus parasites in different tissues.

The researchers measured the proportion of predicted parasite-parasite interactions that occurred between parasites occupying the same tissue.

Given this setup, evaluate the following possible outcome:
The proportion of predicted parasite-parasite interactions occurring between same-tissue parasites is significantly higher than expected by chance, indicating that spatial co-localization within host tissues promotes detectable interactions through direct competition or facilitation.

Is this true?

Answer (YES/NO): NO